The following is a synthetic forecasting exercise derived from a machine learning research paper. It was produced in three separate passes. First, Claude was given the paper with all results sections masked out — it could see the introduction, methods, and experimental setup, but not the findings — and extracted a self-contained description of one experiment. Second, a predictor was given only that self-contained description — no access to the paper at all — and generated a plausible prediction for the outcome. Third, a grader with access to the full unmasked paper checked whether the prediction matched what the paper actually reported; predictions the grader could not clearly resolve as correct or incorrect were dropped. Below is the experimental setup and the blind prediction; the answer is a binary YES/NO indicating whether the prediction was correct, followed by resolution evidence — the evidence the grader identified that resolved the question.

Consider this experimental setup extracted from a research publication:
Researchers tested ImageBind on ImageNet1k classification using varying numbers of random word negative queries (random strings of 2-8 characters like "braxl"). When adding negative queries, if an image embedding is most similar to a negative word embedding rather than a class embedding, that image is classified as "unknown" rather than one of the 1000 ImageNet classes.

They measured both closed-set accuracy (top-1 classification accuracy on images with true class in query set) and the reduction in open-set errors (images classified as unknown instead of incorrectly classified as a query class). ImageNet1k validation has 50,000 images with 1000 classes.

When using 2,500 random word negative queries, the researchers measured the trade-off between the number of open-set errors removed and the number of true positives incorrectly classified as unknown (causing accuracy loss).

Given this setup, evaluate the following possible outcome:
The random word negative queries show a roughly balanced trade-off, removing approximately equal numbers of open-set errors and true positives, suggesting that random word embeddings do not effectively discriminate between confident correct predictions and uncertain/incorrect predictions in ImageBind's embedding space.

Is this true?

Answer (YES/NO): NO